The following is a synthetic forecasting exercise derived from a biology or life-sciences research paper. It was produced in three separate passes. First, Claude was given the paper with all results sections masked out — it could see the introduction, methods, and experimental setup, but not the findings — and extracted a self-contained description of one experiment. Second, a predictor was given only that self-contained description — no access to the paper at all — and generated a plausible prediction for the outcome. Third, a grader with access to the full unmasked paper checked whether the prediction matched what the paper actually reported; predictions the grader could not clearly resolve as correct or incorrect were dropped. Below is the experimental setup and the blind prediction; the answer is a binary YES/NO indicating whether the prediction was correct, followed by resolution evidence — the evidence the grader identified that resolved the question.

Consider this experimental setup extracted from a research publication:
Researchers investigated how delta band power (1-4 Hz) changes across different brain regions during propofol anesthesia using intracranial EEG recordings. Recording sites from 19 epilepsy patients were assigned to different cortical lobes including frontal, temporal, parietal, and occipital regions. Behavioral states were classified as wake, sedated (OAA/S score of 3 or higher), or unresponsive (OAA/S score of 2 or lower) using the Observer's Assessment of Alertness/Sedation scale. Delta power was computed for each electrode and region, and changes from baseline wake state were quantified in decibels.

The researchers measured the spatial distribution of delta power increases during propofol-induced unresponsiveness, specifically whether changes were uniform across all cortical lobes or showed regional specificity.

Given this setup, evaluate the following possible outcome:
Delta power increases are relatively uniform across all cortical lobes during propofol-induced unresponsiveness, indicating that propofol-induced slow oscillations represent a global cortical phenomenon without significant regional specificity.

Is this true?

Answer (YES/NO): NO